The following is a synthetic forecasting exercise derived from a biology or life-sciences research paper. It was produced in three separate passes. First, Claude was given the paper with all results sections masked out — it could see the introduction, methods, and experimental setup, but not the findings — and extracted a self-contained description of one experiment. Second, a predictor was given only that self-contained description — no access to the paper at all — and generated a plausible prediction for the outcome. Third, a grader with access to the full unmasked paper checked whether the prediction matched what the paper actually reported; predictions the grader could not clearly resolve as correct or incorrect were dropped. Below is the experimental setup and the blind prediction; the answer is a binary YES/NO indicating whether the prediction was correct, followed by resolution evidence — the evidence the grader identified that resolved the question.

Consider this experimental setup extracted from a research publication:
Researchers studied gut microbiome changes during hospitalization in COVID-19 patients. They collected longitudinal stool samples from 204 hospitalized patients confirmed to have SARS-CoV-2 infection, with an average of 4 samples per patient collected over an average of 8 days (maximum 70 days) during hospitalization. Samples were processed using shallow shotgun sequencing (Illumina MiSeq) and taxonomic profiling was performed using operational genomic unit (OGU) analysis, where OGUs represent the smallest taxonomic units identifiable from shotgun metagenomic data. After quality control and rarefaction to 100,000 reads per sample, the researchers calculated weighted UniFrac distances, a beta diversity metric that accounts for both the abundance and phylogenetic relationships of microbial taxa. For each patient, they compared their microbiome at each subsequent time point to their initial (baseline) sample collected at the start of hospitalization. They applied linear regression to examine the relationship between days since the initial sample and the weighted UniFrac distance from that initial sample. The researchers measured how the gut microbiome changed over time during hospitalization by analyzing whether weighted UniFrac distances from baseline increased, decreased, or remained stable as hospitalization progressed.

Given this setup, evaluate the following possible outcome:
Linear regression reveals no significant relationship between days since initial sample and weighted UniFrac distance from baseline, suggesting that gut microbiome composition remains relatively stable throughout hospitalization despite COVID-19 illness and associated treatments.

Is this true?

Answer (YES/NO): NO